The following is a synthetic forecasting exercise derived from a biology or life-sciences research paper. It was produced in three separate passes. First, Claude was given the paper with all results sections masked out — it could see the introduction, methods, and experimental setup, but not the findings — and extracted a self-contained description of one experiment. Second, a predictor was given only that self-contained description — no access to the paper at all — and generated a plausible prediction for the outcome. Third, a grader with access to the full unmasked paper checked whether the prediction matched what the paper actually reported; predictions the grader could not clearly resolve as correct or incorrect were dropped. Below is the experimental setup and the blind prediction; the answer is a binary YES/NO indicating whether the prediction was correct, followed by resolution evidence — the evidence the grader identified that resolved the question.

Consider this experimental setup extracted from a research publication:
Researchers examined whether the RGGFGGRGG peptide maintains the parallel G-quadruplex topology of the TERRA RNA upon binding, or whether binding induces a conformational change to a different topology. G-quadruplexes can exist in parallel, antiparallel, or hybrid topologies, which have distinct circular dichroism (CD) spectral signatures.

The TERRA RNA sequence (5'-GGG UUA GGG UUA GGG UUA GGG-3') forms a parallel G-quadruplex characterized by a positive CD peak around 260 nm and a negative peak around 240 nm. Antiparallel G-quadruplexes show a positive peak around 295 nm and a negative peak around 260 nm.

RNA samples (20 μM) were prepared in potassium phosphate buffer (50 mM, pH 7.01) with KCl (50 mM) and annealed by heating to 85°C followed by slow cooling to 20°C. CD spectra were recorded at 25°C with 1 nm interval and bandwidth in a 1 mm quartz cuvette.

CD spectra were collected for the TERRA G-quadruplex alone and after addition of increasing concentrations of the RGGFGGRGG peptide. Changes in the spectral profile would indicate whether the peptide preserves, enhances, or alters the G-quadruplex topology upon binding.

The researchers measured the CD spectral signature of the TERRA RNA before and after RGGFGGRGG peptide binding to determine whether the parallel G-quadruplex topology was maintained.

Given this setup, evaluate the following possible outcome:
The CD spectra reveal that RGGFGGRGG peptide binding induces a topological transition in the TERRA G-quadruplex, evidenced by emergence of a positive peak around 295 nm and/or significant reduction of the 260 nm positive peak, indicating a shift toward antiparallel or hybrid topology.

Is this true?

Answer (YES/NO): NO